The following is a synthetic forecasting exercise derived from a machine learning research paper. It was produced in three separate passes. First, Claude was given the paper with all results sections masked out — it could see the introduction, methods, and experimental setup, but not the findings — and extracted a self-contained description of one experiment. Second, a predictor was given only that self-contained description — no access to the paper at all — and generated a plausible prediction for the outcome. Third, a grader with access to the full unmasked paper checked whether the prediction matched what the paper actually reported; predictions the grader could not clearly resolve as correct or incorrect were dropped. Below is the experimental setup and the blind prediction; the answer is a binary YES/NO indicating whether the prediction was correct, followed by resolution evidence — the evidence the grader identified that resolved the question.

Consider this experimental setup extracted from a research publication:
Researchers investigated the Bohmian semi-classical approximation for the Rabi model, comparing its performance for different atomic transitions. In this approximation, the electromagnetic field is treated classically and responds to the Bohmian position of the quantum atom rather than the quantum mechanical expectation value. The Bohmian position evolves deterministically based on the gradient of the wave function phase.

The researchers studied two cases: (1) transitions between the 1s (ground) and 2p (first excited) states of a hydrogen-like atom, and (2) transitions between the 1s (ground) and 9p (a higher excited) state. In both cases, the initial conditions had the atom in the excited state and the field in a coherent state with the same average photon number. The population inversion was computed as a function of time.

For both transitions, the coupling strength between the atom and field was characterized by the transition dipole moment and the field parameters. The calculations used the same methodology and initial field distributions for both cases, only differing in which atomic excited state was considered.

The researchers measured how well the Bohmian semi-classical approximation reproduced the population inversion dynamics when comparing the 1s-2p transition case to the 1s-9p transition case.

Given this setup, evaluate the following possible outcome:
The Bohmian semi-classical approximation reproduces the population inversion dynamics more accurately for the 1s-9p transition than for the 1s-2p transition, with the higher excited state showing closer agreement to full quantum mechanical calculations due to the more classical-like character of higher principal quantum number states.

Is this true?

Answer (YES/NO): NO